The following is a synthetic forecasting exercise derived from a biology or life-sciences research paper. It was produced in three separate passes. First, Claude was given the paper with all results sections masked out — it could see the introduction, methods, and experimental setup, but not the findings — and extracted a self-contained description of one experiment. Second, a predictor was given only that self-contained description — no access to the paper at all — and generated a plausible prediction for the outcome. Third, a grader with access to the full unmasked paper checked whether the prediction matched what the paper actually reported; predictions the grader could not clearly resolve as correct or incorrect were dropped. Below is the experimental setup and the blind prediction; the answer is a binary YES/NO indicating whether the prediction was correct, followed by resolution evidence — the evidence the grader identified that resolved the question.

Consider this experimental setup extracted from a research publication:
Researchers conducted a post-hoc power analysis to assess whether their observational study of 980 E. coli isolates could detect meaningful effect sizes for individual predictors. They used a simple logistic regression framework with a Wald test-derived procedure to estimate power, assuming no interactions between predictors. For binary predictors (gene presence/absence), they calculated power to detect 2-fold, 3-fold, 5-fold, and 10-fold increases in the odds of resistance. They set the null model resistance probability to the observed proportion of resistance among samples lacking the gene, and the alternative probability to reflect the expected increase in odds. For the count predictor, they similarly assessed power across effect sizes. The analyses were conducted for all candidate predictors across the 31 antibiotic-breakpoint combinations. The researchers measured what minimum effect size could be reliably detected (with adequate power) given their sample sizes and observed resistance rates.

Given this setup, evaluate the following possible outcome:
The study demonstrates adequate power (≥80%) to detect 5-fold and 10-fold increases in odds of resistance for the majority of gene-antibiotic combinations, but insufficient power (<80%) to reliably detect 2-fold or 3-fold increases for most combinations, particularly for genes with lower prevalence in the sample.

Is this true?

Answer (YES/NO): NO